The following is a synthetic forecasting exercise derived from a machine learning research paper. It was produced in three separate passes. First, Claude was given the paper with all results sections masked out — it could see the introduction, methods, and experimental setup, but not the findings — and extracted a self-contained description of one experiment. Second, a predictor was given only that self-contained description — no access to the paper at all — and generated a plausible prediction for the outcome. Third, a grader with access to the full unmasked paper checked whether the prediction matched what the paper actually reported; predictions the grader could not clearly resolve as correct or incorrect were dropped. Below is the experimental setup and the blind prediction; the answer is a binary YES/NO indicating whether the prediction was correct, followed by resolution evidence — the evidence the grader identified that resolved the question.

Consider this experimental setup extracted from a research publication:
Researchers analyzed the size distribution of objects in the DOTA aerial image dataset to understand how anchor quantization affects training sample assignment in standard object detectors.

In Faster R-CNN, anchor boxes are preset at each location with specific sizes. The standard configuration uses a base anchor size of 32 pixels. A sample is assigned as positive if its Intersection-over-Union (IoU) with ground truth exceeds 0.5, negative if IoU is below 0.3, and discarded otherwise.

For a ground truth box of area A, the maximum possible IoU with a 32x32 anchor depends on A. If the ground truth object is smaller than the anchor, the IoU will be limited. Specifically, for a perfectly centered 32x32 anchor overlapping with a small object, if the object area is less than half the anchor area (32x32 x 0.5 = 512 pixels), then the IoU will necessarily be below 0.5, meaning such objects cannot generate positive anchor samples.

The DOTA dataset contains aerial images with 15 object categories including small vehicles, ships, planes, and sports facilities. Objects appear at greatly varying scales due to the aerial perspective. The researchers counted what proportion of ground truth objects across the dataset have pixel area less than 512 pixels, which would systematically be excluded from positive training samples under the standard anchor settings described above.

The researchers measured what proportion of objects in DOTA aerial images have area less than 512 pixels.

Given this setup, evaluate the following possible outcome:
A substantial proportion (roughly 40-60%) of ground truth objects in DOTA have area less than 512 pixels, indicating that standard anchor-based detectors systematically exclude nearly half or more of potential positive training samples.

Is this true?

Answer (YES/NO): NO